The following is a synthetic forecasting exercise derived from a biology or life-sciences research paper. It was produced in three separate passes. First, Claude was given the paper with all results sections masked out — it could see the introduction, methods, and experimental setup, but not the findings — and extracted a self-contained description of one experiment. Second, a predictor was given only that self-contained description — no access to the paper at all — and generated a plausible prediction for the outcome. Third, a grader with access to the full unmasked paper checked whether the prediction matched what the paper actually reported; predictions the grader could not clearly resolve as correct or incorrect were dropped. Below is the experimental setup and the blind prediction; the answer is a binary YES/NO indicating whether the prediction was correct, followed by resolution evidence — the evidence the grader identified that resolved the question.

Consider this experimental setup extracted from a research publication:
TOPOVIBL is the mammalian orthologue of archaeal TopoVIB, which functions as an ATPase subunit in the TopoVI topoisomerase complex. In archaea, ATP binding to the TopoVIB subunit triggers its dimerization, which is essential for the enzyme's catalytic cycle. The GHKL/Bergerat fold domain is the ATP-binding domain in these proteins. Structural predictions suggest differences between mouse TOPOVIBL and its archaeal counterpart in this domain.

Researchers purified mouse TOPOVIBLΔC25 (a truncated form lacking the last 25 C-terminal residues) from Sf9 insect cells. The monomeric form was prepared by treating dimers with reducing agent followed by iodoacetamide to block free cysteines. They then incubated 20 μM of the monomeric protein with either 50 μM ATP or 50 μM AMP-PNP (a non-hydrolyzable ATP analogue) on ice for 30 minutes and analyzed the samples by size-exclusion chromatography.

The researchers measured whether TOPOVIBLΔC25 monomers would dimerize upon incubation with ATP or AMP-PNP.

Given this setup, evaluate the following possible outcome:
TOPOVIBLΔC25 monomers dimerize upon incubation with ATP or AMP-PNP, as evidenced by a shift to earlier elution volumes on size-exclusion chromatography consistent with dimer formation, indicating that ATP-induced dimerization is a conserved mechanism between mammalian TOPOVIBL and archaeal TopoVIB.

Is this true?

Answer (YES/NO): NO